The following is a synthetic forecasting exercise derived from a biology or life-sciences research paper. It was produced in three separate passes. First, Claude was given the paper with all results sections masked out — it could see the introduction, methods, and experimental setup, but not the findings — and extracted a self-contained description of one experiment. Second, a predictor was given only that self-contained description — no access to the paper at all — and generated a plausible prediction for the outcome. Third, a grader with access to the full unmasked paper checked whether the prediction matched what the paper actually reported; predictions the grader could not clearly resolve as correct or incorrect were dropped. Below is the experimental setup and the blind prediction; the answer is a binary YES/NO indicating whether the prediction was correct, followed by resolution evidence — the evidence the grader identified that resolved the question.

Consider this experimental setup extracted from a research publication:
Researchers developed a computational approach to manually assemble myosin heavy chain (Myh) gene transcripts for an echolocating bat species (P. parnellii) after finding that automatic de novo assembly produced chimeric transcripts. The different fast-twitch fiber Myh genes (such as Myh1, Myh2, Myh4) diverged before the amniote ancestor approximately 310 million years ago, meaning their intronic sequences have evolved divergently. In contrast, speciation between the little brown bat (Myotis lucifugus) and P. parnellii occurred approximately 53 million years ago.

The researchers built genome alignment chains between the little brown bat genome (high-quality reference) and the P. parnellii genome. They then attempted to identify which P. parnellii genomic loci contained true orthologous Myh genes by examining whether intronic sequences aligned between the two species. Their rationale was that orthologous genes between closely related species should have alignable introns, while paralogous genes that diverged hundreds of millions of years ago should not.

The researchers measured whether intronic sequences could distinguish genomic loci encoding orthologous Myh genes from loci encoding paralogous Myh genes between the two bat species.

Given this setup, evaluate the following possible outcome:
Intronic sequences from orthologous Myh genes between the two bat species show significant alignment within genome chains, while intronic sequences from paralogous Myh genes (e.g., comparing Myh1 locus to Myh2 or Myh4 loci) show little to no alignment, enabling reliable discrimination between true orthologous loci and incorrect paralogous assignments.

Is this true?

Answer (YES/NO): YES